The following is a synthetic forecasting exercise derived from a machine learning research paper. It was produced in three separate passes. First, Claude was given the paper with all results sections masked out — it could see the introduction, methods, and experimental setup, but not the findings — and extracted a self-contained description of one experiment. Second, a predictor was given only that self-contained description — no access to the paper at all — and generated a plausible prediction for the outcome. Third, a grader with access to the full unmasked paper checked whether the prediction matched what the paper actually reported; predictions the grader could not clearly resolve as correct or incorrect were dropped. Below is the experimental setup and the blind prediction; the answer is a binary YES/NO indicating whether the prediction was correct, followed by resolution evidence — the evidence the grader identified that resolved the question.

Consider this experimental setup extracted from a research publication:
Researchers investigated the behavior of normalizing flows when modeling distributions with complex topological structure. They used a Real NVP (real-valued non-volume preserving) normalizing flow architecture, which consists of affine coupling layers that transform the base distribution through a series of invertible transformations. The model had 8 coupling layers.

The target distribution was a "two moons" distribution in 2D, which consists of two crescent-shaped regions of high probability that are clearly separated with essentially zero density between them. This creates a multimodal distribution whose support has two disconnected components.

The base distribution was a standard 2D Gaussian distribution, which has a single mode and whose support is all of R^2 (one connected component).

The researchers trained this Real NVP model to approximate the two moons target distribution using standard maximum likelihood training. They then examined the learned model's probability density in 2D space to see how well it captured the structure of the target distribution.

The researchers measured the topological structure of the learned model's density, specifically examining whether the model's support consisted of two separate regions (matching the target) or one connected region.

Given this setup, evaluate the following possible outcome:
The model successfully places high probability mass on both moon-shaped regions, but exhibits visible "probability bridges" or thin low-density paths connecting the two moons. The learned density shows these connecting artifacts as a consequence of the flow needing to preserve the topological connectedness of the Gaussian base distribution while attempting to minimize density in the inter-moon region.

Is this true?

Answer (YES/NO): YES